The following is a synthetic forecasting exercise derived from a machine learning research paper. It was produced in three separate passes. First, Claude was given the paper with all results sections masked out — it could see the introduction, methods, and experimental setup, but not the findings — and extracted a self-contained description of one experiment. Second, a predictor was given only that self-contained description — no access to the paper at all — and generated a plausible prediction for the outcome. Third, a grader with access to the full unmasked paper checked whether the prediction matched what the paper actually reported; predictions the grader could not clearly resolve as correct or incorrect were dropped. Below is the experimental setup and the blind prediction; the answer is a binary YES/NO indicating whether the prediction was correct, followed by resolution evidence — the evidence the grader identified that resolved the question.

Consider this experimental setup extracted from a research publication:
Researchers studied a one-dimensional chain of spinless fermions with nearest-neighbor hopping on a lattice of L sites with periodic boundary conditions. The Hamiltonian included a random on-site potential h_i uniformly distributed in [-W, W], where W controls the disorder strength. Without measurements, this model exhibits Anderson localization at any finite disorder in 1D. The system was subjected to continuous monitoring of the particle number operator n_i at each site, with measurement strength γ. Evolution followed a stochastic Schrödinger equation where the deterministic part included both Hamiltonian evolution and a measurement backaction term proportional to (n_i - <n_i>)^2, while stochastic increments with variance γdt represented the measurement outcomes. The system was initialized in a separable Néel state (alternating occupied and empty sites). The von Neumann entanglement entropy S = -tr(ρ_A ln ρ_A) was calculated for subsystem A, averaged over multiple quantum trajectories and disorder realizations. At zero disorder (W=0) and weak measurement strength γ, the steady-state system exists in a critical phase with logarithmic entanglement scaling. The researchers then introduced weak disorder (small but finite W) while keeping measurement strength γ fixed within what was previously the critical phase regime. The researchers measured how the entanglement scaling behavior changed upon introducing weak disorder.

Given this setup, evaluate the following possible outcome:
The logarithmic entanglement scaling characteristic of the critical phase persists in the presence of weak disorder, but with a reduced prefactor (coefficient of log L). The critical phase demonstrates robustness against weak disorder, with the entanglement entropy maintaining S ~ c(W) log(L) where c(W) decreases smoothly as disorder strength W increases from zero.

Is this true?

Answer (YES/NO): NO